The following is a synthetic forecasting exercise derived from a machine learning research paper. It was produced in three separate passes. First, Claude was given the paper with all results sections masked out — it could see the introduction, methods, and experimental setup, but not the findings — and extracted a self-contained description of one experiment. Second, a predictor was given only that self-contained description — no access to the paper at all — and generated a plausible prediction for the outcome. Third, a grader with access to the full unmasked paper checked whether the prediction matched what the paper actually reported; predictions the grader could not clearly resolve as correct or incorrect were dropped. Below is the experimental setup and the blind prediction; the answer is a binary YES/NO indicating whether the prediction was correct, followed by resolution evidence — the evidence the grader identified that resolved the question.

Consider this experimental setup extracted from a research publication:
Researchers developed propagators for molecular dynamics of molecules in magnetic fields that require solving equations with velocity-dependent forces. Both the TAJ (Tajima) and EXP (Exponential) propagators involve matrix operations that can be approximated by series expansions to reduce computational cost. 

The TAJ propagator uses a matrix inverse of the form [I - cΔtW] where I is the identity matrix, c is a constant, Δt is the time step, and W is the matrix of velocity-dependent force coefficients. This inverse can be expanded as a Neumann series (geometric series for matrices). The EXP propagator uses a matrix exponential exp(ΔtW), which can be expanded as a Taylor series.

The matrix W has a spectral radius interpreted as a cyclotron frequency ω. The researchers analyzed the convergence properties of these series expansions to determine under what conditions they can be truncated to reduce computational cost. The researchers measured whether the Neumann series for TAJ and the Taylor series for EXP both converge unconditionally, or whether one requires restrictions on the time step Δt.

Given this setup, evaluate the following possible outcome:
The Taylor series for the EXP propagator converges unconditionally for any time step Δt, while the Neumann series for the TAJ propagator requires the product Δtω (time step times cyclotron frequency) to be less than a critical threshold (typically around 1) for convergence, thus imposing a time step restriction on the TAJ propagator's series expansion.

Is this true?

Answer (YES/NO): YES